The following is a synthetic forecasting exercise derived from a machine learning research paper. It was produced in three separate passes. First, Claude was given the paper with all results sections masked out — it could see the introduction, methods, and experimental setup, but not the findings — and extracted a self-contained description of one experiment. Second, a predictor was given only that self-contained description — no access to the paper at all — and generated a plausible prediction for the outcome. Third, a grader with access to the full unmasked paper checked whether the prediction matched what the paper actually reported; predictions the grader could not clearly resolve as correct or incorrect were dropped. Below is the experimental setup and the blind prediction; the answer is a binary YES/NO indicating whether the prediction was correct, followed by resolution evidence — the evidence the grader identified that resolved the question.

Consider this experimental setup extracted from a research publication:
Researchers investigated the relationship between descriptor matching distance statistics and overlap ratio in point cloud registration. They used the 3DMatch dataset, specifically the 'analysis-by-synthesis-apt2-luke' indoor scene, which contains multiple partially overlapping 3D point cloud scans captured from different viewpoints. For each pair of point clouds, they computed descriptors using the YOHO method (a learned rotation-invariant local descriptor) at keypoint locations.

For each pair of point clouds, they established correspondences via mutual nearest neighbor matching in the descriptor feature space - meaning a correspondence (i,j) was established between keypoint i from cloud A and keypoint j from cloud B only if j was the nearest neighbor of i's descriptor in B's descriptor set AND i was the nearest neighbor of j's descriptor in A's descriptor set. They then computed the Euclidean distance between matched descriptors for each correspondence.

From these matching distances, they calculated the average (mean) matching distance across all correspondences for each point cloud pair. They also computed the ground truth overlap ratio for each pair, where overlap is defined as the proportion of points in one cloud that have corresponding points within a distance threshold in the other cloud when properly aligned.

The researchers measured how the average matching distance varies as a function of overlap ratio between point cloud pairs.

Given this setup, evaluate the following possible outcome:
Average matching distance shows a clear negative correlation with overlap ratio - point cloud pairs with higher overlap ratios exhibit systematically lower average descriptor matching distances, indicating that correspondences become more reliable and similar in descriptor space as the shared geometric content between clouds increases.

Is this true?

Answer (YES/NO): YES